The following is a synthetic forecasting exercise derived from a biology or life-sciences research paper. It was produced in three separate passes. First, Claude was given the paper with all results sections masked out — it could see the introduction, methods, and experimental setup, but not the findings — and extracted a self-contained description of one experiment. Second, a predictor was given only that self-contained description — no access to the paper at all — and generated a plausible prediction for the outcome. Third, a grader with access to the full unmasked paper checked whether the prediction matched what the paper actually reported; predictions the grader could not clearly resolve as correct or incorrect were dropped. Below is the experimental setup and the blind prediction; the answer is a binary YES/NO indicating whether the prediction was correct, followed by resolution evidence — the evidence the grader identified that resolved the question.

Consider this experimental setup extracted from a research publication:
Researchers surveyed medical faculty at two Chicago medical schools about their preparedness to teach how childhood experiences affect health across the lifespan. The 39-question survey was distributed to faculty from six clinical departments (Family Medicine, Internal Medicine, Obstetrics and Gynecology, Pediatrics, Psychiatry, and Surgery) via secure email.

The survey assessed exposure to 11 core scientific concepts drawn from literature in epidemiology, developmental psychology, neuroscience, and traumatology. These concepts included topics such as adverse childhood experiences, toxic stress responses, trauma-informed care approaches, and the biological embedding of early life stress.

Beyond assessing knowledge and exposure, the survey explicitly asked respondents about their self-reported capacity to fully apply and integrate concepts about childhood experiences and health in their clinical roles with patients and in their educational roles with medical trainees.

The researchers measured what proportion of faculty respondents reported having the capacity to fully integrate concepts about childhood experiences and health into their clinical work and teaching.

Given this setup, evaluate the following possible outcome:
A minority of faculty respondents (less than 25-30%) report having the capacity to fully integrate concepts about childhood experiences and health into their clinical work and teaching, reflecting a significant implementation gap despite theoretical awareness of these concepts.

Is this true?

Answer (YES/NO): YES